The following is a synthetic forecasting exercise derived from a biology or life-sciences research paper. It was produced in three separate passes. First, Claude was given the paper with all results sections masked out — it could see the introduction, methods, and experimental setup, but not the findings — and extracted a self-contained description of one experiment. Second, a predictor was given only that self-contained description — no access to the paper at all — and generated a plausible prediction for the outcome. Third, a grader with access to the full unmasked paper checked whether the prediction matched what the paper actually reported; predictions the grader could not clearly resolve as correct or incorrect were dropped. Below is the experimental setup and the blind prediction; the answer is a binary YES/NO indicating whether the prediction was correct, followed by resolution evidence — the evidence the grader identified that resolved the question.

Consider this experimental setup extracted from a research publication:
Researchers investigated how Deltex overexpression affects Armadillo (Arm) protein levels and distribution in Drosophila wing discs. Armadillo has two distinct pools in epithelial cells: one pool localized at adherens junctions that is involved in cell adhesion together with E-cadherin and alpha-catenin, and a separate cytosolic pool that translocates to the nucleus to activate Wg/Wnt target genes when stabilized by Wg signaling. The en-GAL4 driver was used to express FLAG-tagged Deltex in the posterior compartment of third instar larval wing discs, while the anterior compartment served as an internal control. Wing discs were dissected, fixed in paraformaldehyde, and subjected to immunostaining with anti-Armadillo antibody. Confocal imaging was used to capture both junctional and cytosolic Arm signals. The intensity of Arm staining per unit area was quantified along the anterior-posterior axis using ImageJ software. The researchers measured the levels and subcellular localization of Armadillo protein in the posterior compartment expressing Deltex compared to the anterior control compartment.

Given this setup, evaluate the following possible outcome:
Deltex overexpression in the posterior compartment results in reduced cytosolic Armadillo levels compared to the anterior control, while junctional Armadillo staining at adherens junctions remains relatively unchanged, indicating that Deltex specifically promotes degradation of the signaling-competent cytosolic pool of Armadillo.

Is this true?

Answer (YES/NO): NO